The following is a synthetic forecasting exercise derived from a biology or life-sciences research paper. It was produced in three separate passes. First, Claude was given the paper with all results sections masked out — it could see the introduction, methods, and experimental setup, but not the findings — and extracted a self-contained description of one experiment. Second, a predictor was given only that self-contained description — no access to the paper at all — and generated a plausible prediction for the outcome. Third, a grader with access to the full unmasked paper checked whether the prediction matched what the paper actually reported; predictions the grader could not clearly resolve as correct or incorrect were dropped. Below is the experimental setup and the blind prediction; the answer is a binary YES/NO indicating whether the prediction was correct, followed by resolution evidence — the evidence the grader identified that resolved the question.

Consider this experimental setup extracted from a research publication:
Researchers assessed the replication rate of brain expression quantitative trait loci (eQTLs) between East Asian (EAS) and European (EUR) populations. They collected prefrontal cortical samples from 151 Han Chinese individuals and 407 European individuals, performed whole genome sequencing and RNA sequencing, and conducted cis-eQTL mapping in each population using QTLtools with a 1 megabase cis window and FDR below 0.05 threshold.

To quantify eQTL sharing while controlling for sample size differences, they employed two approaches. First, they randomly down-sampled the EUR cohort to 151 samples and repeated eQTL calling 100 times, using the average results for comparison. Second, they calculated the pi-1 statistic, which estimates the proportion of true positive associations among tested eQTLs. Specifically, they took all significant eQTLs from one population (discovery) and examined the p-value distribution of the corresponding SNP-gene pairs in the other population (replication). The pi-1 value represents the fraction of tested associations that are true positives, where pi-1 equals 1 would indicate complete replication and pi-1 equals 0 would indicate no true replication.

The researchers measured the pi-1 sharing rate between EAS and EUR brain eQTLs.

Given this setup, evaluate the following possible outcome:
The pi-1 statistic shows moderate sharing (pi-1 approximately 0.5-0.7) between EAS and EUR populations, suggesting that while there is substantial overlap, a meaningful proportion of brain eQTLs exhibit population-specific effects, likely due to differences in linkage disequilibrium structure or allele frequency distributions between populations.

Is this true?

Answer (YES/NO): NO